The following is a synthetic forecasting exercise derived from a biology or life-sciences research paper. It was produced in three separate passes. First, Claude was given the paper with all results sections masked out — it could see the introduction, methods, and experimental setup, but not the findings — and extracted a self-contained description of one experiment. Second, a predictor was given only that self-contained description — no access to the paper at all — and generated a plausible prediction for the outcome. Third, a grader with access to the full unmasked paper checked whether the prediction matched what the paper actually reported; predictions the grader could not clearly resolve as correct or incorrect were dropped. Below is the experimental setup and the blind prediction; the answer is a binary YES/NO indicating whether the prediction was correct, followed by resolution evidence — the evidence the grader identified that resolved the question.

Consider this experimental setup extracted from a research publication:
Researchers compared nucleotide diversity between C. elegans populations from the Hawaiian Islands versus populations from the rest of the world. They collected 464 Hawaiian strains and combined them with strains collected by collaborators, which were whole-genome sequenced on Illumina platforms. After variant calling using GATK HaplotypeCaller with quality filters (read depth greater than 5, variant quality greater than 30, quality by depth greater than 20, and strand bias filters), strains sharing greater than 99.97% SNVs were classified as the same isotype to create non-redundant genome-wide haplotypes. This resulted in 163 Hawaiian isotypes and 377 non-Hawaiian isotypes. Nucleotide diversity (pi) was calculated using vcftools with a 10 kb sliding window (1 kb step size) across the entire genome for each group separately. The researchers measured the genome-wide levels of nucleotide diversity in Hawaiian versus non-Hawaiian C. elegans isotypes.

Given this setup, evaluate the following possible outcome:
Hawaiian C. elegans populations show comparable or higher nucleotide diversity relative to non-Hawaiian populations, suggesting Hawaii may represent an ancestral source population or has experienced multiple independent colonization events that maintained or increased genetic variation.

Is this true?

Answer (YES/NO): YES